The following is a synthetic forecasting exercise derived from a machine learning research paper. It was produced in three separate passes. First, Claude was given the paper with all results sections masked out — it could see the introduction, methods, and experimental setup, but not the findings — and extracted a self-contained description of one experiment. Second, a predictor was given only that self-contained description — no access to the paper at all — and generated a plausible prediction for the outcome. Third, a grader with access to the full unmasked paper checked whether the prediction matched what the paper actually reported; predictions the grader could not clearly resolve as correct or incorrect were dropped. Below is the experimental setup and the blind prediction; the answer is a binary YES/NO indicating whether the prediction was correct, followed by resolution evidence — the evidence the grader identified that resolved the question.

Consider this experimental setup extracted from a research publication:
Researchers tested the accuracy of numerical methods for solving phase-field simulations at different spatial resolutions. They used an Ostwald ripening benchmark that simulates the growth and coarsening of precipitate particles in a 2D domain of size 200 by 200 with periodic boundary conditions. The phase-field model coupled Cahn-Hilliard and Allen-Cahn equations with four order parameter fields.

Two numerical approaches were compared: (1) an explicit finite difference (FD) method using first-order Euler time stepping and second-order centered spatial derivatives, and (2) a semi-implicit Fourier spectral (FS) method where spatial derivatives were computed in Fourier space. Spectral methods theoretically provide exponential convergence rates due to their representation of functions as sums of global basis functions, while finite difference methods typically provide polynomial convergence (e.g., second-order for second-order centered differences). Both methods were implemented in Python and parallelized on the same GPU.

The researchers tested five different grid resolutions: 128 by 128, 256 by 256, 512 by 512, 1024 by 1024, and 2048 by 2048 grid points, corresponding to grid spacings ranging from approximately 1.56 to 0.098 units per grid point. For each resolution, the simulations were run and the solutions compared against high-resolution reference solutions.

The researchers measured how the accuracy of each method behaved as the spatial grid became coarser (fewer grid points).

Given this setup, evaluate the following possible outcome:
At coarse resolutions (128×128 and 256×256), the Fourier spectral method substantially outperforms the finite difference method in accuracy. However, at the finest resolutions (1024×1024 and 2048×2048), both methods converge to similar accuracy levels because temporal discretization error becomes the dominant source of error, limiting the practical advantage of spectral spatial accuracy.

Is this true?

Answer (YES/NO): NO